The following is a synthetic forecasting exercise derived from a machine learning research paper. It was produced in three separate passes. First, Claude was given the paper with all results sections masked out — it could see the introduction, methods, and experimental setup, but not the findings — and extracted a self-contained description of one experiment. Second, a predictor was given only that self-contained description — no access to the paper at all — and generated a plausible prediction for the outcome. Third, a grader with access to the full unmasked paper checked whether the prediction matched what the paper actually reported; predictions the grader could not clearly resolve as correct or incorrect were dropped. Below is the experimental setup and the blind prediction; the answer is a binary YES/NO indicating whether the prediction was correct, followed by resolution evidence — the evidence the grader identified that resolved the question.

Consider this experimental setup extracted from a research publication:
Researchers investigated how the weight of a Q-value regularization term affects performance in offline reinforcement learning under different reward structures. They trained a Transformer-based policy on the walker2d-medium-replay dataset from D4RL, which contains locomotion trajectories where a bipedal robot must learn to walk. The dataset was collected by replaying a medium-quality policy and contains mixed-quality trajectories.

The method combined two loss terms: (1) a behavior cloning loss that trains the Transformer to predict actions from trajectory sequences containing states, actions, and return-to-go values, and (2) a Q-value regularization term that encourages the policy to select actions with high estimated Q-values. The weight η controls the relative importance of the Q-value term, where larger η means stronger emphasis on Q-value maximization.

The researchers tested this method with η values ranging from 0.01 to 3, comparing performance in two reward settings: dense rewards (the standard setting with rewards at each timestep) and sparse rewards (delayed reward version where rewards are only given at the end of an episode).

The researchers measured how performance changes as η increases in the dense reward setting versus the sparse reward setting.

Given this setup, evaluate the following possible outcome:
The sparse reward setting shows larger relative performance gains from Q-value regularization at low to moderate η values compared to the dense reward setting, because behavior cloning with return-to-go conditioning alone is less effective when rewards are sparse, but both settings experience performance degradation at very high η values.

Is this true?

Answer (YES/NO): NO